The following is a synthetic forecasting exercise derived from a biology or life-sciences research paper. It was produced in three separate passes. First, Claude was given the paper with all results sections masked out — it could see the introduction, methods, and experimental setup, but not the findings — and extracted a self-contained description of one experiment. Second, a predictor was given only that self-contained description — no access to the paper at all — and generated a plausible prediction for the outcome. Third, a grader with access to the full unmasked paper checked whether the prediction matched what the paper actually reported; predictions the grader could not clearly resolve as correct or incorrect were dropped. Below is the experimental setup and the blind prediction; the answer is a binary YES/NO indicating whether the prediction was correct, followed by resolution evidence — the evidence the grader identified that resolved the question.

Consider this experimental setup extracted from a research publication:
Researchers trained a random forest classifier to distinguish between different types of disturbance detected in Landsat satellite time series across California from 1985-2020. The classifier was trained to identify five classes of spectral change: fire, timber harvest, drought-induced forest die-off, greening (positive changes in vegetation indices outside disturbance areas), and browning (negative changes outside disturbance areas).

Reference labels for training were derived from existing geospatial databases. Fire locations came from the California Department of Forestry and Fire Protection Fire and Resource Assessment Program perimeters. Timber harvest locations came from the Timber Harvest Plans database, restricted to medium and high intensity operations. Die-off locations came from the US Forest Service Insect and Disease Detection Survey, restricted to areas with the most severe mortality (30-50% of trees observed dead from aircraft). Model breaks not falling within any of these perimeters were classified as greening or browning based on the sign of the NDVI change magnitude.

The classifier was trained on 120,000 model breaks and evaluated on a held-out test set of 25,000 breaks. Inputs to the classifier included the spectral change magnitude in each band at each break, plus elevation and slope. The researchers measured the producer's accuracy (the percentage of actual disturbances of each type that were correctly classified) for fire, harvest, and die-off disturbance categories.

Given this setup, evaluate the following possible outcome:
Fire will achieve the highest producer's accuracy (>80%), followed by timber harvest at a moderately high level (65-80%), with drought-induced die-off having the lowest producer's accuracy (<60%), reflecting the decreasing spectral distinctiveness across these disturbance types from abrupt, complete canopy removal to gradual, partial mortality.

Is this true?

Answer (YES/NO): NO